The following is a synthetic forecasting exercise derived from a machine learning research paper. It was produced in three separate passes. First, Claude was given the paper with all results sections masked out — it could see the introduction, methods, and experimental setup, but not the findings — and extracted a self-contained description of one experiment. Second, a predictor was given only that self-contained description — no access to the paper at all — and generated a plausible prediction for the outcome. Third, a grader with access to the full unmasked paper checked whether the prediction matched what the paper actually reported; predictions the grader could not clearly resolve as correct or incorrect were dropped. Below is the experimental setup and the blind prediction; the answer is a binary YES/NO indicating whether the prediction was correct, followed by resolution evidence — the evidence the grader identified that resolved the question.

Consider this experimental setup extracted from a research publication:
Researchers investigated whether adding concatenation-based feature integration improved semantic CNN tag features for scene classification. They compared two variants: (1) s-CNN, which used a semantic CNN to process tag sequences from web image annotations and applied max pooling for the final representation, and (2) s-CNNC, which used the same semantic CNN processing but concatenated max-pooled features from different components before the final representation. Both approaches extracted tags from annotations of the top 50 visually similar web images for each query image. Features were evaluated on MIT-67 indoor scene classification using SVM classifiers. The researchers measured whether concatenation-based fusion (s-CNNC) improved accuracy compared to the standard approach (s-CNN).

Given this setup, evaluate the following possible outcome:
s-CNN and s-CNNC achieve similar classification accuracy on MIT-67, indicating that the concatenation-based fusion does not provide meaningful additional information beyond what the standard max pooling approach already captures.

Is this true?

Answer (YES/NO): NO